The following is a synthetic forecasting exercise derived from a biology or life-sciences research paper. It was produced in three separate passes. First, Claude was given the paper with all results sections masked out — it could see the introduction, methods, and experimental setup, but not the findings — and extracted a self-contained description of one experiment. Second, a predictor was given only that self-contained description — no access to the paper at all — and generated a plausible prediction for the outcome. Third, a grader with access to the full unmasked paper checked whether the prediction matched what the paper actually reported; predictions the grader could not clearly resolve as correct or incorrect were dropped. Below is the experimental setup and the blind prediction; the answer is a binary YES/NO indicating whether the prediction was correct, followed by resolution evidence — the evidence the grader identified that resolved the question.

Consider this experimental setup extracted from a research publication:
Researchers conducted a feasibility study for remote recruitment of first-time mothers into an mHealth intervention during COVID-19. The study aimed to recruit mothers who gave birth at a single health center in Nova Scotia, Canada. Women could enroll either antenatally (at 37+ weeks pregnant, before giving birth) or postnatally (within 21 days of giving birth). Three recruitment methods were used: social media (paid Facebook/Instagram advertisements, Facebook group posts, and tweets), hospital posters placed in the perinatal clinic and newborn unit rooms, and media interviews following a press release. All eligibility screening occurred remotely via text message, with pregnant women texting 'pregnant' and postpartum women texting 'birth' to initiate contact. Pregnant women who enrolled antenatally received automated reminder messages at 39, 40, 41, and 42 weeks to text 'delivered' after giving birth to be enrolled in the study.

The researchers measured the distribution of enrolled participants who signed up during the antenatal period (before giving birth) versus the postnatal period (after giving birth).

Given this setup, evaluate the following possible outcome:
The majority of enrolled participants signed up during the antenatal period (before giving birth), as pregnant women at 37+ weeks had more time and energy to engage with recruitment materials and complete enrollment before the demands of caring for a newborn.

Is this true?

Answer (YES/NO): YES